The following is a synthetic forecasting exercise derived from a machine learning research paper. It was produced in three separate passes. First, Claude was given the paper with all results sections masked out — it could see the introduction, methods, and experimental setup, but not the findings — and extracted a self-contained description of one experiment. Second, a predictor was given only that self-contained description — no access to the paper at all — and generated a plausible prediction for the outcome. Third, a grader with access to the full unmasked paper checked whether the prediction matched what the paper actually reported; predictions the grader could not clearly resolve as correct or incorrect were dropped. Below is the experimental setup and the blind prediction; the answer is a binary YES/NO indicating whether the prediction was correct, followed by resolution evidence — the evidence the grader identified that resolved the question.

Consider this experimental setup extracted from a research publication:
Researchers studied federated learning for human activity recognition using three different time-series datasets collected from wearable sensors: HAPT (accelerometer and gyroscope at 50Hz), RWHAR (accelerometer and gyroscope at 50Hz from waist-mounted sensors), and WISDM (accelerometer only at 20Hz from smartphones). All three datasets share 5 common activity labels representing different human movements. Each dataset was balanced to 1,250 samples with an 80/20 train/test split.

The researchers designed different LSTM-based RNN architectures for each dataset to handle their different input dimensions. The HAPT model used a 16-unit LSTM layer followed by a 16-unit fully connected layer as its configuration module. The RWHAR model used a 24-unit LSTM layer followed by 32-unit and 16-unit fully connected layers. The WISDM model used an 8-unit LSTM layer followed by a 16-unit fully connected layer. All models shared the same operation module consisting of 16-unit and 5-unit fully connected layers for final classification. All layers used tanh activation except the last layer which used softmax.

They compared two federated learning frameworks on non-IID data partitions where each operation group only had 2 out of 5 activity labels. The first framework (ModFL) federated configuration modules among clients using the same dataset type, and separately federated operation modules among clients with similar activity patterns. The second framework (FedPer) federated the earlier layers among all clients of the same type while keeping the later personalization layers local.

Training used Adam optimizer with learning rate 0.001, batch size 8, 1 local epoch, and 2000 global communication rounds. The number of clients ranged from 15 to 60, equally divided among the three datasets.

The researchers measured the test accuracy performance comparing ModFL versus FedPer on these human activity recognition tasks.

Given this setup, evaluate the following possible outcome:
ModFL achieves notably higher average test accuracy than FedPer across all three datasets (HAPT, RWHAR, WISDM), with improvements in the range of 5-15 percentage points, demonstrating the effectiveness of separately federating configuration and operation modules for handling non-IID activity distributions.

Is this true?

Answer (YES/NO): NO